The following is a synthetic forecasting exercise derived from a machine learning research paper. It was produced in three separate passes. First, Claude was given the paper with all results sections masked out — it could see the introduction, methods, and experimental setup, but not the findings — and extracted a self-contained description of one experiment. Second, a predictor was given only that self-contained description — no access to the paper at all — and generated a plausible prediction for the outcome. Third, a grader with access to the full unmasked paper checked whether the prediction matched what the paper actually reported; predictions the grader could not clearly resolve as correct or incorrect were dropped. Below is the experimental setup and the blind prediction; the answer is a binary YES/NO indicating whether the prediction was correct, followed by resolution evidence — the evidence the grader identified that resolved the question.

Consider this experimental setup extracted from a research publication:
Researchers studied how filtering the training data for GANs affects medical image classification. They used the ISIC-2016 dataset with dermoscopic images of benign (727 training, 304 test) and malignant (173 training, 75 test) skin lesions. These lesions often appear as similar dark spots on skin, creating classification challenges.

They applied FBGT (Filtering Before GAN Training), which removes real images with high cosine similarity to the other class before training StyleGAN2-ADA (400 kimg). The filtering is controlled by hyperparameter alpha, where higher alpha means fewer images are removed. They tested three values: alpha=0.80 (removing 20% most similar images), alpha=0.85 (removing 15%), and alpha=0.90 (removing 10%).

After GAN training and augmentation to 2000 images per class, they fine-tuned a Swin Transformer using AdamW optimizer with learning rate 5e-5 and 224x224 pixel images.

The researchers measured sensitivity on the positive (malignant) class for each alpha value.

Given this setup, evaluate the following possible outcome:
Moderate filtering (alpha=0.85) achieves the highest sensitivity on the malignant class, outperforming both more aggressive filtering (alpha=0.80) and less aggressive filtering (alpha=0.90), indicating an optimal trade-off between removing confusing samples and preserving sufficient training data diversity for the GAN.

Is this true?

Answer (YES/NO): NO